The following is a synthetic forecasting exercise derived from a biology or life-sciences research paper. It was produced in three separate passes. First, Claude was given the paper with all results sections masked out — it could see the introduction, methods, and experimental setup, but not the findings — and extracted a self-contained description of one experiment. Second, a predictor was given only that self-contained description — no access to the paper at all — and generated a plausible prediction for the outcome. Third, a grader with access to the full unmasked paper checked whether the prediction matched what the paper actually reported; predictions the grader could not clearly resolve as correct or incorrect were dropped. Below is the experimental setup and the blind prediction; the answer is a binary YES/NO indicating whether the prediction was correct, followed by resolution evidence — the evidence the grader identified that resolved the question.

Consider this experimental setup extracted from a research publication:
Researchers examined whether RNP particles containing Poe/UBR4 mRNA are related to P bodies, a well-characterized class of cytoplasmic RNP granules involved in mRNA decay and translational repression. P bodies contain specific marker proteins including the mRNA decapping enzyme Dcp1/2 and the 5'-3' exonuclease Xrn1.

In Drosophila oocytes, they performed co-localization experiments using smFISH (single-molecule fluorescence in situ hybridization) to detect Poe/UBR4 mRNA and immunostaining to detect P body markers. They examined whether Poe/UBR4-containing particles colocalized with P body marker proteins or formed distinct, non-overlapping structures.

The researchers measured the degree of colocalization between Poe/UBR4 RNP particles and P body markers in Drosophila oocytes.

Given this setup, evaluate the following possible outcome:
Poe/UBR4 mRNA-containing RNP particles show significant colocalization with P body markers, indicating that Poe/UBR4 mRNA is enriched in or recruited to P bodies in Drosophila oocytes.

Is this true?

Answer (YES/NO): NO